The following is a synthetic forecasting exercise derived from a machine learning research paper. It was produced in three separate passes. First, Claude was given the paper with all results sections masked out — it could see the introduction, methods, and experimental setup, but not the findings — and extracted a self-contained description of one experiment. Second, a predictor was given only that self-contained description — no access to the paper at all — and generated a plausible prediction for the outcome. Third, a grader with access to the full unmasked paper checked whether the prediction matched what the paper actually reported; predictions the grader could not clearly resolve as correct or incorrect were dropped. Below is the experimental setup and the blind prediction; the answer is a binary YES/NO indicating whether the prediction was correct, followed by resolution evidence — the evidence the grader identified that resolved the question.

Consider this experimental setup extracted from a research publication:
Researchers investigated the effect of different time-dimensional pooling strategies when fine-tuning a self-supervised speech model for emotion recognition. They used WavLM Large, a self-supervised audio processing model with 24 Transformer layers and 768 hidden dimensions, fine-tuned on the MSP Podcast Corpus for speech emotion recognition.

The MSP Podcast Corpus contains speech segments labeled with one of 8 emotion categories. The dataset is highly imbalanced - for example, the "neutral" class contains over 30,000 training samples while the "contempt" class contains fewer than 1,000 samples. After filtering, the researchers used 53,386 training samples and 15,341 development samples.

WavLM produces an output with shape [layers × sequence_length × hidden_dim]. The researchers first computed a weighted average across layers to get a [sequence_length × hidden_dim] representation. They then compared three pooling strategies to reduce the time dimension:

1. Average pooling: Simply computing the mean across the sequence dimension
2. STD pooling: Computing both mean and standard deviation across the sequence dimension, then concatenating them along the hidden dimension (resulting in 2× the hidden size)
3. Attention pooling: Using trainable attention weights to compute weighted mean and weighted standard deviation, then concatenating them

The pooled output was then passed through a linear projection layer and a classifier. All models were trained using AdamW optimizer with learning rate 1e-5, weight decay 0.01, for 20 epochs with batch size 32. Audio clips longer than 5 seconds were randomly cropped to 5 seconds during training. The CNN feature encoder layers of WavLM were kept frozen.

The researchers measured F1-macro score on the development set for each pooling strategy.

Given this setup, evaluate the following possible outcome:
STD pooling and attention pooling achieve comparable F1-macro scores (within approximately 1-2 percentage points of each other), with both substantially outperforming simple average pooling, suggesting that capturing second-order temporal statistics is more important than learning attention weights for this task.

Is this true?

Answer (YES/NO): NO